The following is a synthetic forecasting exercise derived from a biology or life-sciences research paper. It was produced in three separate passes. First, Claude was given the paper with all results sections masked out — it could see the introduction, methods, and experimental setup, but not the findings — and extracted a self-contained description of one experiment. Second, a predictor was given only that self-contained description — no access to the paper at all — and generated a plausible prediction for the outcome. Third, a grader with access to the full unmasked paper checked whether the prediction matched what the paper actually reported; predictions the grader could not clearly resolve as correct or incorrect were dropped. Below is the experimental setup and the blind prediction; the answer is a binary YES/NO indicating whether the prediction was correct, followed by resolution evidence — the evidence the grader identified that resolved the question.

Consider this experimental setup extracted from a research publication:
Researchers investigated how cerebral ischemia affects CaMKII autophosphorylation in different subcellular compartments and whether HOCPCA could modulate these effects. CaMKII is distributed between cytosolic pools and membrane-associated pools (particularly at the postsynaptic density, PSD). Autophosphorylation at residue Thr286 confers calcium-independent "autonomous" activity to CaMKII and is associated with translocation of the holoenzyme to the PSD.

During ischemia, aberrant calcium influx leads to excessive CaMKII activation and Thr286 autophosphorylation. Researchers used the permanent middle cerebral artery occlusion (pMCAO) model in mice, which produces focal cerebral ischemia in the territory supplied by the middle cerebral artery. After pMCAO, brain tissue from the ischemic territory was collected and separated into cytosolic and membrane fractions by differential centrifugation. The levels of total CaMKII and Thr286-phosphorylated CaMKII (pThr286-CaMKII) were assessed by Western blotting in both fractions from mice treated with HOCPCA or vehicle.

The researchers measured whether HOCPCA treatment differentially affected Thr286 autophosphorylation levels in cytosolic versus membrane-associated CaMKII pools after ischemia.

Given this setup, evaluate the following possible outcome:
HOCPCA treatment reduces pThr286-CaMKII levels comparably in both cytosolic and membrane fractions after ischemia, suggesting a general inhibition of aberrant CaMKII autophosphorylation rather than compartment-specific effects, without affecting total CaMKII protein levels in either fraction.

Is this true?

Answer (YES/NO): NO